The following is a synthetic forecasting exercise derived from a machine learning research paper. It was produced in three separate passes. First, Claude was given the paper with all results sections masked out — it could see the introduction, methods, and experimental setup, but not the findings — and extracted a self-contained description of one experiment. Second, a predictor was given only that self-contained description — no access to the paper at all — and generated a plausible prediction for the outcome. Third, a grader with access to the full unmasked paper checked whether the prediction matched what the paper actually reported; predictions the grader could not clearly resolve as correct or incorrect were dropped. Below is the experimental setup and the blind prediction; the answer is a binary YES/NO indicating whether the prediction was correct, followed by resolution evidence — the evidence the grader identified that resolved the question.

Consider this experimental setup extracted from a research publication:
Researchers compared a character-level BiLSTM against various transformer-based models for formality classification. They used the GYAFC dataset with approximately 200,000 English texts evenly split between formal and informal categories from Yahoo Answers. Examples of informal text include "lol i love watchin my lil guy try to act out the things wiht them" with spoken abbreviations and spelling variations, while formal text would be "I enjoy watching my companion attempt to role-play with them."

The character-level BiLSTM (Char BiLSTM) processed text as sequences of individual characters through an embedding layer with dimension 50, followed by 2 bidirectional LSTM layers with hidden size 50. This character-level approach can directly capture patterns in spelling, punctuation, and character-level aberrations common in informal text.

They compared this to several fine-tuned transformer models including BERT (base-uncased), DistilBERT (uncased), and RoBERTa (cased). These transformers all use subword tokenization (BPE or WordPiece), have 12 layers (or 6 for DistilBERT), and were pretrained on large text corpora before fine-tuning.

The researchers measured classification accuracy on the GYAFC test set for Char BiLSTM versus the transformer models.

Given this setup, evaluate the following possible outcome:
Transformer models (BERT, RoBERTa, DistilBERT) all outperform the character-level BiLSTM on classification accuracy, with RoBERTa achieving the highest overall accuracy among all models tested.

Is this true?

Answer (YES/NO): NO